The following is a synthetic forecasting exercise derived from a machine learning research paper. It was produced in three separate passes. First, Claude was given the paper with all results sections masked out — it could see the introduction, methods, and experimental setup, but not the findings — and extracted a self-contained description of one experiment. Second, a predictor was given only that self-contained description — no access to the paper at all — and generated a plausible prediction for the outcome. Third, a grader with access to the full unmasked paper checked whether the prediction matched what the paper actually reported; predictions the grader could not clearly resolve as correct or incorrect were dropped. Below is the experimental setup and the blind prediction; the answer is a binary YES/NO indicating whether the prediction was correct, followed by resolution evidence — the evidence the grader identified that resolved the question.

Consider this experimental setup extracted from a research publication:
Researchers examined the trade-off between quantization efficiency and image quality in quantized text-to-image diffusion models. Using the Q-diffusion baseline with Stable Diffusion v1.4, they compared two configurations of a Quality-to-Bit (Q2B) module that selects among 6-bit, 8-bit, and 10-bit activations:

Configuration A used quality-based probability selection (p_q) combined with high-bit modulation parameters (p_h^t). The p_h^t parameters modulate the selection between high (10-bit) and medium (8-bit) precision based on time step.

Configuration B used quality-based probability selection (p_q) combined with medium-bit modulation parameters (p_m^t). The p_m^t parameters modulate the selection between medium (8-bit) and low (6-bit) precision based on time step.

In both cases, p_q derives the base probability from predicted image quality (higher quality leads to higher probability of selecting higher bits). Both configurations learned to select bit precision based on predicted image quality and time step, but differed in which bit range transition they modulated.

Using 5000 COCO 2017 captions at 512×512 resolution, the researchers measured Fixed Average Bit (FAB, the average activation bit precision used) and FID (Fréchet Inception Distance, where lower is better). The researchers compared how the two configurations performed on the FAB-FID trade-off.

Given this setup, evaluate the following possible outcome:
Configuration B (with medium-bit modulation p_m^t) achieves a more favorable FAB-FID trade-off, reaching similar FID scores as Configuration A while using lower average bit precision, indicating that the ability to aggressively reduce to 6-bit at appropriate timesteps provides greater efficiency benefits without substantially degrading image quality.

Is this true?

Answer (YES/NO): NO